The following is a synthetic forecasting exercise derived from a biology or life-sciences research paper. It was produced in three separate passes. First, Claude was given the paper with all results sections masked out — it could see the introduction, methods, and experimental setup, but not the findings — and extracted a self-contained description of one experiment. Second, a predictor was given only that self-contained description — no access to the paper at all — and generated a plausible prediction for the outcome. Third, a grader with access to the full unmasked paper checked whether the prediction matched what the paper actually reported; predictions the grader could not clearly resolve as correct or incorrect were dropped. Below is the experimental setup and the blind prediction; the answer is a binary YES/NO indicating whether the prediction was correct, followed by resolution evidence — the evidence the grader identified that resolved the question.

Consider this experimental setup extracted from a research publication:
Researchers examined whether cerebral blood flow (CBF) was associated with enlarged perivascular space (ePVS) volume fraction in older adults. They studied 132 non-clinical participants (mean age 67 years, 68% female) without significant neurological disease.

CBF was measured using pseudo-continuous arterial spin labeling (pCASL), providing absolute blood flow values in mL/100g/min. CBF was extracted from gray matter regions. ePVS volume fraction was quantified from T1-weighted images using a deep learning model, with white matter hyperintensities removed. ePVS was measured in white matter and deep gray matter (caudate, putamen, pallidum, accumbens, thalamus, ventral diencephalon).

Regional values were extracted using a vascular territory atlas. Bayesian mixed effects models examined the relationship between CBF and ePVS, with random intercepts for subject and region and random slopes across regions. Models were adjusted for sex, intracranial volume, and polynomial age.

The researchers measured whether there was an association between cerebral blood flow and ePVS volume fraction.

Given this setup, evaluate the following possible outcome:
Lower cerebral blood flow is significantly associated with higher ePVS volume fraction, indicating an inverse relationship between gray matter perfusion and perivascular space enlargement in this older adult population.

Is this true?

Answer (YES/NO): NO